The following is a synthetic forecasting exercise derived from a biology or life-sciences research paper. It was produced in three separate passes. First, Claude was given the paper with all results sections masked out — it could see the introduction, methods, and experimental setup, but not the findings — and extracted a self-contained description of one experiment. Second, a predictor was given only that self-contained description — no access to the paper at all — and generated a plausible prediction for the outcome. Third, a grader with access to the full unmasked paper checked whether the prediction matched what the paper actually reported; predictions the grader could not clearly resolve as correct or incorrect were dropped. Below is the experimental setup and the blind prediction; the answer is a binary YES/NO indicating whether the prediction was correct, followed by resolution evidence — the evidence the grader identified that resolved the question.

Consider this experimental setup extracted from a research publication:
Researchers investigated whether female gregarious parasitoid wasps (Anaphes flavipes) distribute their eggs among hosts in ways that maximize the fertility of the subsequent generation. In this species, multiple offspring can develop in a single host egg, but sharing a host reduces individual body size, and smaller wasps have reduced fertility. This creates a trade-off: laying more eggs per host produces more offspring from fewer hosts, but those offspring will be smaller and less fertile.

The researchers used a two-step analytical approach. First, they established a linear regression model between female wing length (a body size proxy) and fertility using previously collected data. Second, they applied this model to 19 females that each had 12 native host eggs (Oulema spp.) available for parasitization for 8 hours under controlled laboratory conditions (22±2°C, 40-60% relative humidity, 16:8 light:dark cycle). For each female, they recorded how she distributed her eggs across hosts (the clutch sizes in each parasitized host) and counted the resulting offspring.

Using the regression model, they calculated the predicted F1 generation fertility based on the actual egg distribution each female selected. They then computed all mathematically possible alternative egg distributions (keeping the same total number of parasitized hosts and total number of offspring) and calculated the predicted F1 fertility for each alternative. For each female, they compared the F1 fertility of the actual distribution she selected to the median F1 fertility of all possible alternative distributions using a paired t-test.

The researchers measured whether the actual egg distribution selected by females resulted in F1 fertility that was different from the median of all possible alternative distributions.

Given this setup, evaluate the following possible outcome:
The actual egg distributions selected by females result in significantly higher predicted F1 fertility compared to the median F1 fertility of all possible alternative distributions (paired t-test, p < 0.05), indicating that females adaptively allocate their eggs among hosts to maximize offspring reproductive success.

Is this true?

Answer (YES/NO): YES